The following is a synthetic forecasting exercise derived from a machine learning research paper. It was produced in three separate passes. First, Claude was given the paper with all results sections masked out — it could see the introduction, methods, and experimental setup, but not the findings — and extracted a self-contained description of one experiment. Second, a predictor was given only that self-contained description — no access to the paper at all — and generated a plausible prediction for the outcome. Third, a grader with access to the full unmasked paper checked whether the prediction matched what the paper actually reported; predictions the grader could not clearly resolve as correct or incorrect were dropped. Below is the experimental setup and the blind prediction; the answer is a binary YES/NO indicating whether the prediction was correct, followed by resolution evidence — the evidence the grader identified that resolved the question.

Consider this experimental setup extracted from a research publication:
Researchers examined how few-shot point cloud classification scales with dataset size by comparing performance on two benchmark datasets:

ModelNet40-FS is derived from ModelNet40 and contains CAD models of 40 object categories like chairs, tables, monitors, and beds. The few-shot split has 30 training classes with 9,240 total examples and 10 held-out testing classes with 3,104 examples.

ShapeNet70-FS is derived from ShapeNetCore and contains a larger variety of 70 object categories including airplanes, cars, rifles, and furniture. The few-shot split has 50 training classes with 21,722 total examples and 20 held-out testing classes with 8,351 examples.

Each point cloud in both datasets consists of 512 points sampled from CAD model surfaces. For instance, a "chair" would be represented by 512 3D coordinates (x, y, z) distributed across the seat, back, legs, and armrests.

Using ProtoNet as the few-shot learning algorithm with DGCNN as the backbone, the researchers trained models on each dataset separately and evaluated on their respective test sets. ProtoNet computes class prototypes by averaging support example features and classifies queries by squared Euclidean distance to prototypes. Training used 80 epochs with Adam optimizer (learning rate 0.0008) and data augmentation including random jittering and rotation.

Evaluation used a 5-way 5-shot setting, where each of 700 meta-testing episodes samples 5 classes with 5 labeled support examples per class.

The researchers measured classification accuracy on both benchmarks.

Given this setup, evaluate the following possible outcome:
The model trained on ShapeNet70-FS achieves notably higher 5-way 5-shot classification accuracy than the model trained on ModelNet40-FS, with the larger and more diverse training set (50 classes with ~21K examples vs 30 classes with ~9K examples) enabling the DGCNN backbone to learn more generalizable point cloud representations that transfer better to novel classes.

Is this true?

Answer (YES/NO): NO